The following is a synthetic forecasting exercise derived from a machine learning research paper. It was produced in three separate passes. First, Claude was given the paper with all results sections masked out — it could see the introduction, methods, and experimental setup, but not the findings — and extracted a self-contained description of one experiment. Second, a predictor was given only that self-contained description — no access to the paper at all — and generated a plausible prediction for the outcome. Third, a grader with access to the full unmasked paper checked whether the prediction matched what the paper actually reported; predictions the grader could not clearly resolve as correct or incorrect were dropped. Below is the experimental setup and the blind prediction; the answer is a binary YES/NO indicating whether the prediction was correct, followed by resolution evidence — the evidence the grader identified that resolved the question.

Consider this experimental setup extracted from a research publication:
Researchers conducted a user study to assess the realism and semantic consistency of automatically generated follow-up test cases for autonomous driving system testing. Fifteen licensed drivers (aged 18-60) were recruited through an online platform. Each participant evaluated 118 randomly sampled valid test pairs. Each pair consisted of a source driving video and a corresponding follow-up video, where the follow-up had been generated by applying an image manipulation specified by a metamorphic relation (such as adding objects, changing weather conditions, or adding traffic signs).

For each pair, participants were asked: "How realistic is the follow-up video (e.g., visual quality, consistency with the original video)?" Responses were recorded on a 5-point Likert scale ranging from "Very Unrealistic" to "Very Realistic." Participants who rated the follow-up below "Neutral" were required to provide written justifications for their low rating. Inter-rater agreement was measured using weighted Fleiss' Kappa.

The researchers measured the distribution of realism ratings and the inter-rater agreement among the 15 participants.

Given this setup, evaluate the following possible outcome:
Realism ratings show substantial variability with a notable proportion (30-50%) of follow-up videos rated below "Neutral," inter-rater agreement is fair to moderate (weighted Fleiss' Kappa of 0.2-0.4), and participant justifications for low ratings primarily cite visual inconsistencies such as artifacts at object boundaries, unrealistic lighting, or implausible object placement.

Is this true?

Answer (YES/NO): NO